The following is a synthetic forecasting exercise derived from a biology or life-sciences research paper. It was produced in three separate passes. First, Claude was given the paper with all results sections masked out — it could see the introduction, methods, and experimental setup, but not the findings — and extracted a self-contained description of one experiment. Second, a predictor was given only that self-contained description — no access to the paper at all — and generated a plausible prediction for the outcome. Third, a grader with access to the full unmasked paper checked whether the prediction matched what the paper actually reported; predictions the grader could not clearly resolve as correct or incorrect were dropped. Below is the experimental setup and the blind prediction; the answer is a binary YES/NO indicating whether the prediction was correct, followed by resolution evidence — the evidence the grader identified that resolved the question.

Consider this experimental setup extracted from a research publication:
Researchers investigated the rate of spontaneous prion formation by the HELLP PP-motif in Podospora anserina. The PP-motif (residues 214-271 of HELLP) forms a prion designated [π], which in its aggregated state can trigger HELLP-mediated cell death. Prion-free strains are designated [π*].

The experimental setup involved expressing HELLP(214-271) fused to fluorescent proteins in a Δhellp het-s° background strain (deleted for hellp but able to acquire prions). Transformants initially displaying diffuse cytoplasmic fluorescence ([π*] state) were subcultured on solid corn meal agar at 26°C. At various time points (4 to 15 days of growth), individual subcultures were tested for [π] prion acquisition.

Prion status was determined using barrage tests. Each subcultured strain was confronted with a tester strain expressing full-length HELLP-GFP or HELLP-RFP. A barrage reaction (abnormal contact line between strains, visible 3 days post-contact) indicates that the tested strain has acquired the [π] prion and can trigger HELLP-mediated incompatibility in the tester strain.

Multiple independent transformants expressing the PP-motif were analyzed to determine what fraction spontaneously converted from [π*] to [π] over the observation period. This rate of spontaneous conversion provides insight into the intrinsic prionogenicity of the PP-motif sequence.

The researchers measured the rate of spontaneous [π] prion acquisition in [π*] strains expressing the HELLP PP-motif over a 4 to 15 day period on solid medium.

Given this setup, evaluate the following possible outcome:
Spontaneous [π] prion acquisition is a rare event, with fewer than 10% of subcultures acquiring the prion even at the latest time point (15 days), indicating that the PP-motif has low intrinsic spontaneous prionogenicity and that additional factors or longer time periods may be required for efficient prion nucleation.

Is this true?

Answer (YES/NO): NO